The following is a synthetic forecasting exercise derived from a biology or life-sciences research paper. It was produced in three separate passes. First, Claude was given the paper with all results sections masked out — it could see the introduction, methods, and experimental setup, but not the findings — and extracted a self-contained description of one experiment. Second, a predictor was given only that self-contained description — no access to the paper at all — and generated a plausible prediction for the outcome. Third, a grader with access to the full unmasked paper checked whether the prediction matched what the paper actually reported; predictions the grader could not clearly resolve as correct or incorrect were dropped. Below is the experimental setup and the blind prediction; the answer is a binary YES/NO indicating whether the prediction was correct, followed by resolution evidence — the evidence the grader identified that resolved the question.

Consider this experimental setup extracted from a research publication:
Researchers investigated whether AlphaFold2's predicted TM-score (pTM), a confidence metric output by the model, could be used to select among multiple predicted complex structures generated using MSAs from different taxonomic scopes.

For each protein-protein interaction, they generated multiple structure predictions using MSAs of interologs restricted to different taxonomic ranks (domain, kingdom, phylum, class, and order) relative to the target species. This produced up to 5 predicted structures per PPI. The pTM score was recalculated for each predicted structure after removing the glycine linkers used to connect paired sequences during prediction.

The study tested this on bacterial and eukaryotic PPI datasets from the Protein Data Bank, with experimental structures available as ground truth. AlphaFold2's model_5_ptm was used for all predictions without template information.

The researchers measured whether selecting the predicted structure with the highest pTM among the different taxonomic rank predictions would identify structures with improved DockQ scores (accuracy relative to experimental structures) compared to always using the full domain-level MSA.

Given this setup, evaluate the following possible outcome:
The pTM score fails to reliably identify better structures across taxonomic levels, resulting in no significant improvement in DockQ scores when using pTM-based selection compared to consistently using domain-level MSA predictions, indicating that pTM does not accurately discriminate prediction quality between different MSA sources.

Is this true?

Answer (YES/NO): NO